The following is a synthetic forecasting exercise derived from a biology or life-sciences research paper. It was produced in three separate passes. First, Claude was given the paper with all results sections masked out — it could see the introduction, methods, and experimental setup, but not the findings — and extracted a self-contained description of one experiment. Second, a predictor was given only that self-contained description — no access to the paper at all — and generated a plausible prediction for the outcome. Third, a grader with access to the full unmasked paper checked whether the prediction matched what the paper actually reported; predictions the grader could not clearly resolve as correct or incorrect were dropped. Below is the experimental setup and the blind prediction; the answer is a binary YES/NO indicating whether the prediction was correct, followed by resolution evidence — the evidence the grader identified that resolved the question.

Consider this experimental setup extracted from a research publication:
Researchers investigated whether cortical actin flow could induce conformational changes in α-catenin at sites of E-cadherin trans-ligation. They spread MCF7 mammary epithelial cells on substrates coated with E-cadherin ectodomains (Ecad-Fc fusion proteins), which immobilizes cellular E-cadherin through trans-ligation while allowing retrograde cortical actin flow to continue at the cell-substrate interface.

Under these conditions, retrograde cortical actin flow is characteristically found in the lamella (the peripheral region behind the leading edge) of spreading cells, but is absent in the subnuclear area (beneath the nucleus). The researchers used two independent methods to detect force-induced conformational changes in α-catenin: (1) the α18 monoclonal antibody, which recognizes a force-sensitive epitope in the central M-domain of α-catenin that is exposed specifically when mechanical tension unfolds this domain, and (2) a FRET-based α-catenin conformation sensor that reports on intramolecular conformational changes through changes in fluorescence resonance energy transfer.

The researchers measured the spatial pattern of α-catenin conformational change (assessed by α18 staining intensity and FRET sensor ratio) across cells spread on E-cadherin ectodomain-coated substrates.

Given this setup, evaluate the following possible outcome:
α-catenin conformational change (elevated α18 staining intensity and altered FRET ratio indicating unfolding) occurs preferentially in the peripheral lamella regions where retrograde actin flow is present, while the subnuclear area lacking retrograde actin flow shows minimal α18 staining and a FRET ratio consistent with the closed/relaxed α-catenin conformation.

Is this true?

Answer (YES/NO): YES